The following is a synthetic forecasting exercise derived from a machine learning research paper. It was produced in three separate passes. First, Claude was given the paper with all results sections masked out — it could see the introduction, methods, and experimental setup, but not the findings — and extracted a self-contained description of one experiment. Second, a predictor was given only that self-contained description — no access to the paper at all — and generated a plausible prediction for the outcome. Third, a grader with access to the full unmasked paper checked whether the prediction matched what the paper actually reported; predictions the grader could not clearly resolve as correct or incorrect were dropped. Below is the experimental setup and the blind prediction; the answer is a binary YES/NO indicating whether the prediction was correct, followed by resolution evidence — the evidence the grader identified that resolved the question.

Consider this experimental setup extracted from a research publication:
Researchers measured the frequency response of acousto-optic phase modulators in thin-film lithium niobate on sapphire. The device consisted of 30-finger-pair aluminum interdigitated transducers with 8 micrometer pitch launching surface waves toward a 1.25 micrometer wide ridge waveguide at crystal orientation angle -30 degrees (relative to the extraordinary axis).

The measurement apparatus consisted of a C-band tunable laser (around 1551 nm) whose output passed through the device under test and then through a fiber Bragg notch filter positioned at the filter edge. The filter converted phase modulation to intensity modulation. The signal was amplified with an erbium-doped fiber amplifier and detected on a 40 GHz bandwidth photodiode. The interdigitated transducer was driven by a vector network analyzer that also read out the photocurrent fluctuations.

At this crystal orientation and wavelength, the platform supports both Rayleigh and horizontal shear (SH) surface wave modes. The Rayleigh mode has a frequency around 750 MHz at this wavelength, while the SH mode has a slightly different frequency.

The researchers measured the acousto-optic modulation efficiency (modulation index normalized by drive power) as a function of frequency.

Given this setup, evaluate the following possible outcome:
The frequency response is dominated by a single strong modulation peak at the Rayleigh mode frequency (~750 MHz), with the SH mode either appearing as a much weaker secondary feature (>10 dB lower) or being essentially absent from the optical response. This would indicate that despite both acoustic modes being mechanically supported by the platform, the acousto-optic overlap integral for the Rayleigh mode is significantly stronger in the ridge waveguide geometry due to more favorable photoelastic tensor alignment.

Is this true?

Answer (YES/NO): NO